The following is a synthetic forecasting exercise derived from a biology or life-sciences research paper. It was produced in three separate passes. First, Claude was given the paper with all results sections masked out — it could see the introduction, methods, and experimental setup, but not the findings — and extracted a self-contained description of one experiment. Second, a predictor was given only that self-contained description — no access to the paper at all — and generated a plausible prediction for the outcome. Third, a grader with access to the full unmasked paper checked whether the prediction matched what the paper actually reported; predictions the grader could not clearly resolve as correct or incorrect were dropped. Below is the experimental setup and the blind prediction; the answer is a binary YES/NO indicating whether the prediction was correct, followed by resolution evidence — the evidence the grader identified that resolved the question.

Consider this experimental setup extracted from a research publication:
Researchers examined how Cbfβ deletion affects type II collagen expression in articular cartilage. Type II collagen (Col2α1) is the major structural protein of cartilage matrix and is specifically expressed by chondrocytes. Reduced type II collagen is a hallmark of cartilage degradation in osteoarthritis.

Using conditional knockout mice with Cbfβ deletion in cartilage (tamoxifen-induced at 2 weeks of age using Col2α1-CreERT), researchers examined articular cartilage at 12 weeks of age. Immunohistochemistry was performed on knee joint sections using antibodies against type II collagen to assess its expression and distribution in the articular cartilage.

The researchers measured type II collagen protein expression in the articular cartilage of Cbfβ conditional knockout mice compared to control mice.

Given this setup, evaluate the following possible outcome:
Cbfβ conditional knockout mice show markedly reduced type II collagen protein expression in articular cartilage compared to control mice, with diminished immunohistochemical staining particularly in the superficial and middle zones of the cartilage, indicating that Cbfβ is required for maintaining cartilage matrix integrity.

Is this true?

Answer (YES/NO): YES